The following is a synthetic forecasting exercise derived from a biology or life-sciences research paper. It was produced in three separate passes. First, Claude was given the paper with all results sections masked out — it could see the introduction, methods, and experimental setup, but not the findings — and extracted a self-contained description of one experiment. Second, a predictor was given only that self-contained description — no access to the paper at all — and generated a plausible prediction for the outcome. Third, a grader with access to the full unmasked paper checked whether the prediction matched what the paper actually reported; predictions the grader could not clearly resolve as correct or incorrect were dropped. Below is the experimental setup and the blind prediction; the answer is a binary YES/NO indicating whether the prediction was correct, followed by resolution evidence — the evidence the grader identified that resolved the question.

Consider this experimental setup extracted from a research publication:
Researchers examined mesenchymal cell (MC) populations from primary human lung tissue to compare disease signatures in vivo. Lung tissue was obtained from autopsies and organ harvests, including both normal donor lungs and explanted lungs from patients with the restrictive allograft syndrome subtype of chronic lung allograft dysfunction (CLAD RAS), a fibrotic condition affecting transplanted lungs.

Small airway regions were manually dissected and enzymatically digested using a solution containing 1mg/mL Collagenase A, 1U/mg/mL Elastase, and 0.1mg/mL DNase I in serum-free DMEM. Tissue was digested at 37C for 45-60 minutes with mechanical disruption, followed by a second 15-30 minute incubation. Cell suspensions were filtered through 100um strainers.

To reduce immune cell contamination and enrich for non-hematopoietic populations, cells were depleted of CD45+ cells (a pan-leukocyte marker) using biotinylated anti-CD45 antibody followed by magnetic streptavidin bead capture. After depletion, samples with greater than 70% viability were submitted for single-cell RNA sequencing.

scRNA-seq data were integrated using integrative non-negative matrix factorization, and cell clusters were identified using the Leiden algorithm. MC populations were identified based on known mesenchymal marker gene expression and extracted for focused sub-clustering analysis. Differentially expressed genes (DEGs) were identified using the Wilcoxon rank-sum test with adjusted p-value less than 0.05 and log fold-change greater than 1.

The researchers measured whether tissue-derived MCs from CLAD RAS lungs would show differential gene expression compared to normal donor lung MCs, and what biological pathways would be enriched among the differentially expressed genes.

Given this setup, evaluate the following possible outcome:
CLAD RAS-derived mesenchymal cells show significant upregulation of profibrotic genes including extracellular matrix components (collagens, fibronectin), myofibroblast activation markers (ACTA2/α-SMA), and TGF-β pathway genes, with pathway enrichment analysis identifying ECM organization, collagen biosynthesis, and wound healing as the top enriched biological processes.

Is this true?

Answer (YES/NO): NO